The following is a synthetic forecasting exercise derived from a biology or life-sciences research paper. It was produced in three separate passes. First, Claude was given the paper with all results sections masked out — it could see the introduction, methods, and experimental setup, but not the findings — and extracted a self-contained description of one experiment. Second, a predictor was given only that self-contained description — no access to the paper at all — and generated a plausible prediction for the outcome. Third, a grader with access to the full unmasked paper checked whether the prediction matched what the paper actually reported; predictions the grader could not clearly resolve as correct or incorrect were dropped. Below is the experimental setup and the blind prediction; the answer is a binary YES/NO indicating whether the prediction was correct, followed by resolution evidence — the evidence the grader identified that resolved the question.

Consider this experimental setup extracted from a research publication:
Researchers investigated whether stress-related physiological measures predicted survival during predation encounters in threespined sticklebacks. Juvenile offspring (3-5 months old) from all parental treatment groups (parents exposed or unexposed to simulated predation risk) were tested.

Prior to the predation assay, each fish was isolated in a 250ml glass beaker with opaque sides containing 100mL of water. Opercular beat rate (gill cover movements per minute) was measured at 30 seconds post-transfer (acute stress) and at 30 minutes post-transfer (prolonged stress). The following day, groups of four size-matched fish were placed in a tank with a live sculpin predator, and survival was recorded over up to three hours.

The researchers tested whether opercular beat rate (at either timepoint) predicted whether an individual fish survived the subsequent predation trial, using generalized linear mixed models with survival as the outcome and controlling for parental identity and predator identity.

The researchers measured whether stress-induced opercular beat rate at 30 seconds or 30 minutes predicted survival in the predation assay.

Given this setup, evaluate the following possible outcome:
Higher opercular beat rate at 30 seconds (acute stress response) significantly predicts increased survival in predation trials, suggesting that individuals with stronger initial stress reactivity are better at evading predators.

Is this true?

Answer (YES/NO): NO